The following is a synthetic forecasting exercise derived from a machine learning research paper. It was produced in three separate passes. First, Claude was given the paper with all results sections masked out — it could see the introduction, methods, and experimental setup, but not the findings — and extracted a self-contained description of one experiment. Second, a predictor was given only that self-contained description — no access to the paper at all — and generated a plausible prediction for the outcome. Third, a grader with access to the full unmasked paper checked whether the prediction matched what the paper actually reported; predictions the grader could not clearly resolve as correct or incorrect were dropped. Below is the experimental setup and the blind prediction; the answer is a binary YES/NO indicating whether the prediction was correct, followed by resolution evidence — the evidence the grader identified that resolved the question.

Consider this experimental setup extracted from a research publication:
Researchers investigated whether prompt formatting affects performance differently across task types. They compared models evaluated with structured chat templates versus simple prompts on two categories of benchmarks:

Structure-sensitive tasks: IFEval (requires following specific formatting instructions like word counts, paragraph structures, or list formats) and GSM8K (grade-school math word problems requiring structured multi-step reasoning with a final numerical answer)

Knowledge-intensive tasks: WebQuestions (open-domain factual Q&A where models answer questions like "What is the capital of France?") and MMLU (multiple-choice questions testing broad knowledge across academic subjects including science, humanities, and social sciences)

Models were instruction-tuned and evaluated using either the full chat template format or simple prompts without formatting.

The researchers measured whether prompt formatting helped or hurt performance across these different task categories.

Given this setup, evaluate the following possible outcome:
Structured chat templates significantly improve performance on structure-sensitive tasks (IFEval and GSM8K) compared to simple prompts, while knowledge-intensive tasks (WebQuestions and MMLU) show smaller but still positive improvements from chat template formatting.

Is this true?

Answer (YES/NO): NO